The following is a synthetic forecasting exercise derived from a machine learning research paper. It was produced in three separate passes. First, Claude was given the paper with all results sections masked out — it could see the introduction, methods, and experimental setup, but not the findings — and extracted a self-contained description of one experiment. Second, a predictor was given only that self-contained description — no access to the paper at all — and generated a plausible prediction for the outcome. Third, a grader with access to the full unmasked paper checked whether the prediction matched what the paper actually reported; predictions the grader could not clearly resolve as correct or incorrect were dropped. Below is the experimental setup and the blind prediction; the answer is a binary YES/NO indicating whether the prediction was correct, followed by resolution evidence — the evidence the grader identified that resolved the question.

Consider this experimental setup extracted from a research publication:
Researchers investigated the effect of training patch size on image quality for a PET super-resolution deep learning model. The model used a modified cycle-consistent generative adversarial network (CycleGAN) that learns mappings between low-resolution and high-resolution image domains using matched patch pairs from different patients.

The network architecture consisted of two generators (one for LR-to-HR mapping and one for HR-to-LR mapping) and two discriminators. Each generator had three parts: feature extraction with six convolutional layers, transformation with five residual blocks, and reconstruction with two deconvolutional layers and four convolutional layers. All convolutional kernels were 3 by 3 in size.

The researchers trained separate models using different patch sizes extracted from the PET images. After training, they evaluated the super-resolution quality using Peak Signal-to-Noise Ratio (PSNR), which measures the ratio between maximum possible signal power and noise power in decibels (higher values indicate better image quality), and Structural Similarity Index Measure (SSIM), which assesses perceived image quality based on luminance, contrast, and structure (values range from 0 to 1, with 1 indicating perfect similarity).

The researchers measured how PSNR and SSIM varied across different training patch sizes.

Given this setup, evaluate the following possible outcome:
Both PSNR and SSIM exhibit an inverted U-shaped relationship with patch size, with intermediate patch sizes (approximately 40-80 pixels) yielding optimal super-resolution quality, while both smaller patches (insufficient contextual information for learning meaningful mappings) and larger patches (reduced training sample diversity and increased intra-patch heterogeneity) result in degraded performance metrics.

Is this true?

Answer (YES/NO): NO